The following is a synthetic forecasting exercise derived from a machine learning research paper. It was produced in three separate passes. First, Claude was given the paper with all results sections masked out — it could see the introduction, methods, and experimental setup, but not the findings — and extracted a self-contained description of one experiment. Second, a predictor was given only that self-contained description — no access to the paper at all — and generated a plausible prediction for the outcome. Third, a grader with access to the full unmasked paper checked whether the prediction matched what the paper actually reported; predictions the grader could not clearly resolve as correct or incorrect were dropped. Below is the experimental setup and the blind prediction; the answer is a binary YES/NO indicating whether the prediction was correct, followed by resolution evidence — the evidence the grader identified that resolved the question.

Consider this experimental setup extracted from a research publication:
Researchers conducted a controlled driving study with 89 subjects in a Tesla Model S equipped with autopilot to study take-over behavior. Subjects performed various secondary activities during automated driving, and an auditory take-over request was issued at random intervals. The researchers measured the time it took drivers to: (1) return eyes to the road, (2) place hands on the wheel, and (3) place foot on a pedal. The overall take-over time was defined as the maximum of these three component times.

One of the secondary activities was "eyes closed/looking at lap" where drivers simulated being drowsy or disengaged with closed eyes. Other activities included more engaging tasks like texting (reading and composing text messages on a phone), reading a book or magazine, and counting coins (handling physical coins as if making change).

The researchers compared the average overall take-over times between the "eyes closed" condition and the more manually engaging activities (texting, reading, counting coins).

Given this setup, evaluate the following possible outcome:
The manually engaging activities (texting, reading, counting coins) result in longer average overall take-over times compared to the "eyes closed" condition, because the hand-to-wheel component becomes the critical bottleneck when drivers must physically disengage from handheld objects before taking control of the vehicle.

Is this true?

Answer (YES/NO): YES